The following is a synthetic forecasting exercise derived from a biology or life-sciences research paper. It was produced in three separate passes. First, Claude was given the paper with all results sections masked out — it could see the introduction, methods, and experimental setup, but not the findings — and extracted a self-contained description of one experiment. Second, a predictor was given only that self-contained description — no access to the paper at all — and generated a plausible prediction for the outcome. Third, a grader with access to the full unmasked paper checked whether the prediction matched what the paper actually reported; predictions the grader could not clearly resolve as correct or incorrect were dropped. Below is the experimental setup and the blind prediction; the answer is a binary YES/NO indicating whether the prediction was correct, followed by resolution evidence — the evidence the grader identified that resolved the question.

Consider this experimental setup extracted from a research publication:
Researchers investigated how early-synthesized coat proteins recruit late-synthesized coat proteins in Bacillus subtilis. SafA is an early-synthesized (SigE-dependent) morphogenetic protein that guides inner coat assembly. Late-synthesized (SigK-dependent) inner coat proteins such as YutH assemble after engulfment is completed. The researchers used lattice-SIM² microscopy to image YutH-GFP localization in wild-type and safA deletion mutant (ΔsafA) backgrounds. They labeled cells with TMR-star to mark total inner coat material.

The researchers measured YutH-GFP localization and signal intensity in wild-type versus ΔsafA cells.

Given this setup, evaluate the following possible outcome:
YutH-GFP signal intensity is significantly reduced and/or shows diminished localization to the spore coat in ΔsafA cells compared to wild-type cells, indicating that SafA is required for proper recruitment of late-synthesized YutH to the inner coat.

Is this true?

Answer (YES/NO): NO